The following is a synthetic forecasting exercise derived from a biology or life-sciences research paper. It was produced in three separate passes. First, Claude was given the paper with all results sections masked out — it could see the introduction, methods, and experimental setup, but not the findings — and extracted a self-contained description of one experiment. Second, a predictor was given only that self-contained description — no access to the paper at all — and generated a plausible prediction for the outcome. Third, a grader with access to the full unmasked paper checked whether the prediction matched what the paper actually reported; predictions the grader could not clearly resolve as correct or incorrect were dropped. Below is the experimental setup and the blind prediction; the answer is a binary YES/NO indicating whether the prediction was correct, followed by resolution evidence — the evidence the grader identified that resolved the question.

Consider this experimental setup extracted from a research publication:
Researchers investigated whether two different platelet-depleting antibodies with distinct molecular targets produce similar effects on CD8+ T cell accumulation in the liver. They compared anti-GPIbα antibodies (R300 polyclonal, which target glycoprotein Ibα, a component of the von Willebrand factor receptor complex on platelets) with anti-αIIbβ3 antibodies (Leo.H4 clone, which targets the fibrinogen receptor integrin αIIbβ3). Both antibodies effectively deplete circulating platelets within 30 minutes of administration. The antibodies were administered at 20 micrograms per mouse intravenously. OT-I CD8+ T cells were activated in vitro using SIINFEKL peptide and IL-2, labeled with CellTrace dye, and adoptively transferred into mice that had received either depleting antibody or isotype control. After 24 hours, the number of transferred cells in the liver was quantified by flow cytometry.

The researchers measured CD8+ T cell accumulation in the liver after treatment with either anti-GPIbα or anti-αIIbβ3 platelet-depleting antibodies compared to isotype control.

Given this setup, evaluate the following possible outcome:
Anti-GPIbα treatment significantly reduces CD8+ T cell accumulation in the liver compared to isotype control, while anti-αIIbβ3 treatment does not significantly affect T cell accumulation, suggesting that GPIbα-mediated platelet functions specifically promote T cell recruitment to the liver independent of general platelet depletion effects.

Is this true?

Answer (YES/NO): NO